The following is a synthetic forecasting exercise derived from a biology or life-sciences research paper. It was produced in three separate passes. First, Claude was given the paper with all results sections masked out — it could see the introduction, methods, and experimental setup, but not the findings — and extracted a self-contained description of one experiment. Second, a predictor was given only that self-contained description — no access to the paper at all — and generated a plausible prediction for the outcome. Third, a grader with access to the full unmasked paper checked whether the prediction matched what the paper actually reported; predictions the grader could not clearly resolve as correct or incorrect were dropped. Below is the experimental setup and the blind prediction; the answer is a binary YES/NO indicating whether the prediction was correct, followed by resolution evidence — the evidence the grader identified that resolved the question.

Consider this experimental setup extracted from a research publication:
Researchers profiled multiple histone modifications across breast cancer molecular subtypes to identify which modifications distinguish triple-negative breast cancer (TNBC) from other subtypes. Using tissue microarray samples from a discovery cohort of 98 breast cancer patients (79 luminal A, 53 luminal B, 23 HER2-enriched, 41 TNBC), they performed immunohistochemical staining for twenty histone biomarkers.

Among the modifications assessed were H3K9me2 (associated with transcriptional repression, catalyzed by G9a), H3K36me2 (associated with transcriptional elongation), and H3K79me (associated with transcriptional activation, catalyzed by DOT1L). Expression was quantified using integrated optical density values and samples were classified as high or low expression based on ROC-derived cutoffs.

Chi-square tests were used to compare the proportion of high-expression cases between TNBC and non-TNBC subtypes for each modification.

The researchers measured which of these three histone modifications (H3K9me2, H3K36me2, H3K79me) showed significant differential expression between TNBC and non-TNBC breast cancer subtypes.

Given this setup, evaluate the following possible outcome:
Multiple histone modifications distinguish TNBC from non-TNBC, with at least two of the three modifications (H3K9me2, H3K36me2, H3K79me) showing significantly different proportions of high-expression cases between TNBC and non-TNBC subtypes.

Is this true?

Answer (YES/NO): YES